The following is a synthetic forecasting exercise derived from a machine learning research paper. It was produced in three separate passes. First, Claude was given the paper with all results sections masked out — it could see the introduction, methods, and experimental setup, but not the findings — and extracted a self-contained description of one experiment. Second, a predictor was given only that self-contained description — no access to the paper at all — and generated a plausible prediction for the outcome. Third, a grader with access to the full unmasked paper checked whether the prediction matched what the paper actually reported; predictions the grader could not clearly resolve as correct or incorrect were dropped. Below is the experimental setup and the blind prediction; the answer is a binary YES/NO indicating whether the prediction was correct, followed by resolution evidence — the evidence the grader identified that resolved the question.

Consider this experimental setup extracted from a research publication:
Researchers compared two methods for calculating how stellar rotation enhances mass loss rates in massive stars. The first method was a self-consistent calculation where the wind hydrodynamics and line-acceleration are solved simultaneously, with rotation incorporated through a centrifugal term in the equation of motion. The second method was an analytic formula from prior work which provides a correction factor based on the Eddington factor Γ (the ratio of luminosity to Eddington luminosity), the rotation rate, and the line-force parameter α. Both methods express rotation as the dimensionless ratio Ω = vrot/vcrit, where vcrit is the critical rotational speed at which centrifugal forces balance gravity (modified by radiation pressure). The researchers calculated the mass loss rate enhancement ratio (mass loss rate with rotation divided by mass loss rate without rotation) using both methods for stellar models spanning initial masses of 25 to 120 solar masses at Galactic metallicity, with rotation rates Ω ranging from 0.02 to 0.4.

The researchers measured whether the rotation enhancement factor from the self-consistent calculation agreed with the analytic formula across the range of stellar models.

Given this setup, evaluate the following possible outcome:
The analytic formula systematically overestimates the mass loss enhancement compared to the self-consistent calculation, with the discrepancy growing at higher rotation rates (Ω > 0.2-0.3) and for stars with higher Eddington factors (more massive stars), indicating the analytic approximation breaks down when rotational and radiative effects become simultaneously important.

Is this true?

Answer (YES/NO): NO